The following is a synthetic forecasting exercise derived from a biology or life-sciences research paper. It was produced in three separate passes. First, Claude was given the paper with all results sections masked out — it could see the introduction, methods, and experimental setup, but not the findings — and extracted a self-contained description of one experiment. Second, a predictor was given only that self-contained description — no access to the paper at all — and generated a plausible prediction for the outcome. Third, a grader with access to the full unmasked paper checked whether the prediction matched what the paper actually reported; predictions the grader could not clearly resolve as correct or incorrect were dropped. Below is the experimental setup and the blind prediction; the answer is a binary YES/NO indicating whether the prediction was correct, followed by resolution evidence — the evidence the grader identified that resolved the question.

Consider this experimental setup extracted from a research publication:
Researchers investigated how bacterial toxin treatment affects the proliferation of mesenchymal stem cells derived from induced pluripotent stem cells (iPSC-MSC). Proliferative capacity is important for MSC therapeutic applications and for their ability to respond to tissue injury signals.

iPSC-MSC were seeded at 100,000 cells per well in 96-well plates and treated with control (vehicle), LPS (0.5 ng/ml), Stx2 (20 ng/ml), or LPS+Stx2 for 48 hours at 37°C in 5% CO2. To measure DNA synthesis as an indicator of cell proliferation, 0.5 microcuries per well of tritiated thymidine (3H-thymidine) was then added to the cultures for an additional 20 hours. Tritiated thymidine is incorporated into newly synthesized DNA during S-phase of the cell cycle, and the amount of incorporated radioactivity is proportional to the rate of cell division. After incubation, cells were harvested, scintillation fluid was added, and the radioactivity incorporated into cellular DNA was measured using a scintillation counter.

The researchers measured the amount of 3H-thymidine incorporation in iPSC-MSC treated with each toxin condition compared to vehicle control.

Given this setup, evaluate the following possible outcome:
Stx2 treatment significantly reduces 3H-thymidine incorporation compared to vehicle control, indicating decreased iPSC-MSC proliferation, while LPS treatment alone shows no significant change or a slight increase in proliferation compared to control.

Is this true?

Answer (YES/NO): NO